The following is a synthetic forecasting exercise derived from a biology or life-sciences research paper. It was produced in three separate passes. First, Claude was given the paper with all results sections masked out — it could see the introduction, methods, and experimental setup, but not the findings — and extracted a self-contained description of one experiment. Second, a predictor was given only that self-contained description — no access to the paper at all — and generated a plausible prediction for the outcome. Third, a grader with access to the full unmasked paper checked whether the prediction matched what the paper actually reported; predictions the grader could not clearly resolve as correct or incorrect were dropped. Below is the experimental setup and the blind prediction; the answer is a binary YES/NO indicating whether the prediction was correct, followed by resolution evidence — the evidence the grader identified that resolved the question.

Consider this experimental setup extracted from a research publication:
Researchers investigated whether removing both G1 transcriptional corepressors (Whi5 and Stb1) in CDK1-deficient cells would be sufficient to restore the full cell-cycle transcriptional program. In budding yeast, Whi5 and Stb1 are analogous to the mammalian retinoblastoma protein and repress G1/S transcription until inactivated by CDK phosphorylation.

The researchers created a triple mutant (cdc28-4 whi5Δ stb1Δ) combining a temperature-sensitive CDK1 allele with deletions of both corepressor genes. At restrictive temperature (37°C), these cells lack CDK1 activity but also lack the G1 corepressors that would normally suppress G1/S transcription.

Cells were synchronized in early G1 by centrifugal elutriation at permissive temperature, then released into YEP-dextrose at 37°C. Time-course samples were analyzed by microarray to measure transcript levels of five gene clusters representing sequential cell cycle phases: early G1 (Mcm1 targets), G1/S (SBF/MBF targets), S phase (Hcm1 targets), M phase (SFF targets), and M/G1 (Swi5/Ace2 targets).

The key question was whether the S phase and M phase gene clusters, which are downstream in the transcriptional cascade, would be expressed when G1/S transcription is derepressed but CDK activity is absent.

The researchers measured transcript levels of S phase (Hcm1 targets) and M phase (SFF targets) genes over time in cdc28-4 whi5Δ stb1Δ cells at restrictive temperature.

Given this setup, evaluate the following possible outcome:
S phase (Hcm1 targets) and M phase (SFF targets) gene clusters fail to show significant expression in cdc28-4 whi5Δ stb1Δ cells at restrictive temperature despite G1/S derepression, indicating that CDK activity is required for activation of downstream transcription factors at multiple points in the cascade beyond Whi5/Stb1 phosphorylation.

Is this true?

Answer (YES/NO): YES